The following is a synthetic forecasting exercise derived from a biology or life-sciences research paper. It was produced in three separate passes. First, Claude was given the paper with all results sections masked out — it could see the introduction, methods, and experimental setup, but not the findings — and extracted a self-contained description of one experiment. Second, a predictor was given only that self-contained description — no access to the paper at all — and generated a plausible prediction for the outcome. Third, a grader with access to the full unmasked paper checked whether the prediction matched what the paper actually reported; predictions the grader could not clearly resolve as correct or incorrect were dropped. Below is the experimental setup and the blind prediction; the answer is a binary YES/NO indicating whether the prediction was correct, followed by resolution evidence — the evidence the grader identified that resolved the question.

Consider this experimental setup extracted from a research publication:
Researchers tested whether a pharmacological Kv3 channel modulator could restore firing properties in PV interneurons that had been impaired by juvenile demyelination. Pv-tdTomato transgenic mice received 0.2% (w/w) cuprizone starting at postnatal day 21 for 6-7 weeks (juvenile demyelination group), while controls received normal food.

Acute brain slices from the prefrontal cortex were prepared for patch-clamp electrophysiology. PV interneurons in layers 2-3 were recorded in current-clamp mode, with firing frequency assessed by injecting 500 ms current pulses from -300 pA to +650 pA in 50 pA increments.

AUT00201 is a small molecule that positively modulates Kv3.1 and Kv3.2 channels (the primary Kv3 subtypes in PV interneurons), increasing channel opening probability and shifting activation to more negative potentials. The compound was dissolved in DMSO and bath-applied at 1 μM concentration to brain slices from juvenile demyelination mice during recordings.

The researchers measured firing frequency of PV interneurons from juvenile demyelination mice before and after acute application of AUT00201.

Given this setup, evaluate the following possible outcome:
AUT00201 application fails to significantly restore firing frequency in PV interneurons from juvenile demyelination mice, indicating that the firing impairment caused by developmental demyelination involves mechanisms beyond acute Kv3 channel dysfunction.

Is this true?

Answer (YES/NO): NO